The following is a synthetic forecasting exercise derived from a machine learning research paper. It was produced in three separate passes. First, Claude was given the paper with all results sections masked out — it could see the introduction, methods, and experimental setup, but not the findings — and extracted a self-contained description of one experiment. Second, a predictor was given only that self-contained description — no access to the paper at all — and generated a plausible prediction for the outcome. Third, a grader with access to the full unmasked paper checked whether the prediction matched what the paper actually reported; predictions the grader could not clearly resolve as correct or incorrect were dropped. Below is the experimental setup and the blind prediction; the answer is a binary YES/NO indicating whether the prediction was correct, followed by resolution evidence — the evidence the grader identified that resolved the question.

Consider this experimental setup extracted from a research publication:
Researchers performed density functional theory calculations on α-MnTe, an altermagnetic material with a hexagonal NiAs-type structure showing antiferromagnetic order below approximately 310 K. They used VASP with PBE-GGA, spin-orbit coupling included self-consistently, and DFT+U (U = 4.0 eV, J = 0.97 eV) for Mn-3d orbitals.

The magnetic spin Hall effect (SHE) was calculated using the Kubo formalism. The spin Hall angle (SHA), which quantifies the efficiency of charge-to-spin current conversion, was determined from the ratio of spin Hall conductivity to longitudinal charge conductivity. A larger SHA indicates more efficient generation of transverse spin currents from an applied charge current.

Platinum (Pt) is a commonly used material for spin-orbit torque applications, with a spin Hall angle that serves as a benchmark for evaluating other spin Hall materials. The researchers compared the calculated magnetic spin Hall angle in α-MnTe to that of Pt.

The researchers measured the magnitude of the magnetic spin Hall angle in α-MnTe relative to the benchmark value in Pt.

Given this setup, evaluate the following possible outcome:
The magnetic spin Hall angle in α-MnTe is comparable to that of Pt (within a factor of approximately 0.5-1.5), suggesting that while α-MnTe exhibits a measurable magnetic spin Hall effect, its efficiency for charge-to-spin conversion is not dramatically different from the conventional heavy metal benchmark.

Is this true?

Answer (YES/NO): NO